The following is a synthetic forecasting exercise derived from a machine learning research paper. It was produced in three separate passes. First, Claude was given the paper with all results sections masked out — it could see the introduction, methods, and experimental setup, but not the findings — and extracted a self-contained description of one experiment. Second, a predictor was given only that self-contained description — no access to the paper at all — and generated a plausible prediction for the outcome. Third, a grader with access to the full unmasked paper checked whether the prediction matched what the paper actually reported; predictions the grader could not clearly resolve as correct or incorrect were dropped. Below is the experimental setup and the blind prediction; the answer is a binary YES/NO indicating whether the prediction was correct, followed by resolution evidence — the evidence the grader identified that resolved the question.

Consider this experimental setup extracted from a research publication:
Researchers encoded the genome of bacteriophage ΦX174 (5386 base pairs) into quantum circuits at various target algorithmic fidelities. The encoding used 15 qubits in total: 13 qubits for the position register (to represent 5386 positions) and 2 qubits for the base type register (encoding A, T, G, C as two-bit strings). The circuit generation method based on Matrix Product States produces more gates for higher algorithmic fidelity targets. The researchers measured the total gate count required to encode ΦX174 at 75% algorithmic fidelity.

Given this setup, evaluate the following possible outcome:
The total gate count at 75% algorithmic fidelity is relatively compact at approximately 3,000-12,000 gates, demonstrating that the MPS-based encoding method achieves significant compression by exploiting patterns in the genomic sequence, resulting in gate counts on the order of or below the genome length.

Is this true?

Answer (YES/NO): YES